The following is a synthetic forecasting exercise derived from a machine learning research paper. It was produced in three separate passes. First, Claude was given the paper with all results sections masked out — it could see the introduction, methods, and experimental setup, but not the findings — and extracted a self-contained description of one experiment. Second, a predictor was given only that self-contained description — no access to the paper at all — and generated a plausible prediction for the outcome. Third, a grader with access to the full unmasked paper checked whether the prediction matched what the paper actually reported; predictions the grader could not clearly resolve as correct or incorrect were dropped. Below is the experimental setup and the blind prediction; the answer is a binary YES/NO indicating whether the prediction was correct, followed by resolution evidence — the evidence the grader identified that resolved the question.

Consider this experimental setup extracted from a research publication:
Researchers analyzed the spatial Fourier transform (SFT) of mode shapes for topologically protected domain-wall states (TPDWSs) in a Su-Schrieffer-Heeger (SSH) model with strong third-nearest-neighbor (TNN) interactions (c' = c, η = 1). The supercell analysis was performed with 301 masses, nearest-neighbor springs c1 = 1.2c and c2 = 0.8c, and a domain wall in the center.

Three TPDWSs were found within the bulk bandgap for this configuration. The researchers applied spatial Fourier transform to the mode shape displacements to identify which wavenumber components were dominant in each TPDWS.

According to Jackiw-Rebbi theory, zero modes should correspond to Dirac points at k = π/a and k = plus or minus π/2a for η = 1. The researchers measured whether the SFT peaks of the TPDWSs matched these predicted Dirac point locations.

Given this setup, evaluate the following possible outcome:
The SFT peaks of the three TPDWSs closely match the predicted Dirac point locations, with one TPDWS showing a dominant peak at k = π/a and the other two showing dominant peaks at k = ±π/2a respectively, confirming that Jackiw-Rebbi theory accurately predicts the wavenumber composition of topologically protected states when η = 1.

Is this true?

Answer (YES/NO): NO